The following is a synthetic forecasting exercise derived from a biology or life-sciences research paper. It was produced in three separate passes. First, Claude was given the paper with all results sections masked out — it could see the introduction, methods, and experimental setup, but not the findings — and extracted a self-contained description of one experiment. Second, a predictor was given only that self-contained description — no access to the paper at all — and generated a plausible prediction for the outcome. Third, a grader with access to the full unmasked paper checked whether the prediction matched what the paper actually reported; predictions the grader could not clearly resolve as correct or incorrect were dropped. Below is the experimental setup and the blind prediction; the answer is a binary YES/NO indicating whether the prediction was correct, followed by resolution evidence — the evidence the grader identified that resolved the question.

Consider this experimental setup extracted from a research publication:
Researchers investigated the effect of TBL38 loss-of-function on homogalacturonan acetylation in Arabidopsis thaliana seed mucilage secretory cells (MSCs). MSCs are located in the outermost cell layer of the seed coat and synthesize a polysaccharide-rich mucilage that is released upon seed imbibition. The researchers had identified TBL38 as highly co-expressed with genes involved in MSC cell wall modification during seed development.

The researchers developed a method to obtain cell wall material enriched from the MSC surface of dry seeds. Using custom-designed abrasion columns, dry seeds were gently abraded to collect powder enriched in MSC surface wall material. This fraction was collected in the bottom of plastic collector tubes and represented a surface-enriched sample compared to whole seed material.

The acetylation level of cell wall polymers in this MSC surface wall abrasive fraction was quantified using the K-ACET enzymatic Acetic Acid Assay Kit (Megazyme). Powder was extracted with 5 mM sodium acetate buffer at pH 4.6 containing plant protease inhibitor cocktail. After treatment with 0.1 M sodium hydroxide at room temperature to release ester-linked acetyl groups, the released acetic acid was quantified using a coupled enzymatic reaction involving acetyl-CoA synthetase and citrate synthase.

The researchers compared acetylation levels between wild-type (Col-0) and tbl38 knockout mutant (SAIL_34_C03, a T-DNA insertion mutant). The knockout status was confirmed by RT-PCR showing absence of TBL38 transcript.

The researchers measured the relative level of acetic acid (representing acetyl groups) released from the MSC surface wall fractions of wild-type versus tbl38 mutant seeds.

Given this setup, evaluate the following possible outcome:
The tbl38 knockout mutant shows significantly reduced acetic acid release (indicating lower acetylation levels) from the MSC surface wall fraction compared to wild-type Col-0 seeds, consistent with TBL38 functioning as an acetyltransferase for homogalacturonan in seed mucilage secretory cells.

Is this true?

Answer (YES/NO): NO